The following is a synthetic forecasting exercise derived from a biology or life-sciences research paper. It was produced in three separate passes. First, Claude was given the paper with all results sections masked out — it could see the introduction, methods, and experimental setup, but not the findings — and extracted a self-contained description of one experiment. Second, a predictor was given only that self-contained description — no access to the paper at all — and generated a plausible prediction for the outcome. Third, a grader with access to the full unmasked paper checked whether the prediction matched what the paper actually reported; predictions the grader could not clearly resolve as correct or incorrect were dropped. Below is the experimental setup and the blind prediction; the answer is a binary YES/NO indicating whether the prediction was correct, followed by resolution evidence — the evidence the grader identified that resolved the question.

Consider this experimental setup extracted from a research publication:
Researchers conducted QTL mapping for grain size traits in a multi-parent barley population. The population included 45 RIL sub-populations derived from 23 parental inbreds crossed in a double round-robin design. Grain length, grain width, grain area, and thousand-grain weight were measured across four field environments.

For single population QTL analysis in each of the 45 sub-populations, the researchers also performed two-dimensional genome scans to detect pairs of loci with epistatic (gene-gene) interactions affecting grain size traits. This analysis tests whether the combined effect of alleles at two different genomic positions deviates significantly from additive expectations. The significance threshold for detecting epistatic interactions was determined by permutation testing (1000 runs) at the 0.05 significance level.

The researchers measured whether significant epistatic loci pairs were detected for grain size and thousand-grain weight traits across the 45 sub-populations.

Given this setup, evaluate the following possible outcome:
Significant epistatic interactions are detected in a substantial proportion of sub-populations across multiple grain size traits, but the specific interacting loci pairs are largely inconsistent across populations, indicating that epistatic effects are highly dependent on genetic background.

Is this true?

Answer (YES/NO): NO